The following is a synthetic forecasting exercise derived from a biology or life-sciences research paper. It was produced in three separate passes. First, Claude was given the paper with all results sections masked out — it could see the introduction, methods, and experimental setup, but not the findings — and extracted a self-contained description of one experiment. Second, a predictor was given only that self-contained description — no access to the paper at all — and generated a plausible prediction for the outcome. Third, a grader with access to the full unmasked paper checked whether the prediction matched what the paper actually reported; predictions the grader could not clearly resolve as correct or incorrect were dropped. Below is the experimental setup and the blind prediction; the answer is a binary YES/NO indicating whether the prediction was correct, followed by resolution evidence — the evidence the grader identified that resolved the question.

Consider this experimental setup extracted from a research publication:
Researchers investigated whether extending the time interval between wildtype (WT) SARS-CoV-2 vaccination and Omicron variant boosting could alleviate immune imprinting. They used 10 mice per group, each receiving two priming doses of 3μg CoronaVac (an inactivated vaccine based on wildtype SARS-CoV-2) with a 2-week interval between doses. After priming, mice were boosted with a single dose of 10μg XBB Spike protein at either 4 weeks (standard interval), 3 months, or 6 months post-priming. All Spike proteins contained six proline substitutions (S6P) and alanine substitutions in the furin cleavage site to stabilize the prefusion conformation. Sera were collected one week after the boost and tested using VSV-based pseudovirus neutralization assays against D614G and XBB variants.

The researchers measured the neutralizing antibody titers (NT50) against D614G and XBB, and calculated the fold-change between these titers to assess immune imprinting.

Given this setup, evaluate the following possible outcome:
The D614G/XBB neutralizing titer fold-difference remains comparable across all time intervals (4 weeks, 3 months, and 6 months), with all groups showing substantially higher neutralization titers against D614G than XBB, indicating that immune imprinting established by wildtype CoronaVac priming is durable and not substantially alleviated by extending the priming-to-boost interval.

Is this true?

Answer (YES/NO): YES